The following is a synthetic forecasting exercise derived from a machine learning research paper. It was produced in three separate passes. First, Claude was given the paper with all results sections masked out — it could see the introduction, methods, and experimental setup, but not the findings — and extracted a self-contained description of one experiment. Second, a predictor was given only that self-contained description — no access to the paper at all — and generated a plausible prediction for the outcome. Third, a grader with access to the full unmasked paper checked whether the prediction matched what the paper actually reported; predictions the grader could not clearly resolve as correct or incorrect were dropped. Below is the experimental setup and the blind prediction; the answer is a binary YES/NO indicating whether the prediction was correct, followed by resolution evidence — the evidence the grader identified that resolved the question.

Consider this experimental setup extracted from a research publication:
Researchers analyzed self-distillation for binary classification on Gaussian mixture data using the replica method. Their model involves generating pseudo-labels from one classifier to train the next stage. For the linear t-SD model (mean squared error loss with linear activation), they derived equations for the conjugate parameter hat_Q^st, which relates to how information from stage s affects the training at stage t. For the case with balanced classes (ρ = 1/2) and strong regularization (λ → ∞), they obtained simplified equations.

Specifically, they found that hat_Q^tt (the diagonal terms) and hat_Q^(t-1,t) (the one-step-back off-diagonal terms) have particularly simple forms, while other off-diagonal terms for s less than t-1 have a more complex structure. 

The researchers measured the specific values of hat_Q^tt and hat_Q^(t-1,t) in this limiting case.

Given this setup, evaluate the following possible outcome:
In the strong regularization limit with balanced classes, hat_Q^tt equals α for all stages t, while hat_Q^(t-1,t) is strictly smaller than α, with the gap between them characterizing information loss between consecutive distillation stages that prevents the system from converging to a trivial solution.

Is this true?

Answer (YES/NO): NO